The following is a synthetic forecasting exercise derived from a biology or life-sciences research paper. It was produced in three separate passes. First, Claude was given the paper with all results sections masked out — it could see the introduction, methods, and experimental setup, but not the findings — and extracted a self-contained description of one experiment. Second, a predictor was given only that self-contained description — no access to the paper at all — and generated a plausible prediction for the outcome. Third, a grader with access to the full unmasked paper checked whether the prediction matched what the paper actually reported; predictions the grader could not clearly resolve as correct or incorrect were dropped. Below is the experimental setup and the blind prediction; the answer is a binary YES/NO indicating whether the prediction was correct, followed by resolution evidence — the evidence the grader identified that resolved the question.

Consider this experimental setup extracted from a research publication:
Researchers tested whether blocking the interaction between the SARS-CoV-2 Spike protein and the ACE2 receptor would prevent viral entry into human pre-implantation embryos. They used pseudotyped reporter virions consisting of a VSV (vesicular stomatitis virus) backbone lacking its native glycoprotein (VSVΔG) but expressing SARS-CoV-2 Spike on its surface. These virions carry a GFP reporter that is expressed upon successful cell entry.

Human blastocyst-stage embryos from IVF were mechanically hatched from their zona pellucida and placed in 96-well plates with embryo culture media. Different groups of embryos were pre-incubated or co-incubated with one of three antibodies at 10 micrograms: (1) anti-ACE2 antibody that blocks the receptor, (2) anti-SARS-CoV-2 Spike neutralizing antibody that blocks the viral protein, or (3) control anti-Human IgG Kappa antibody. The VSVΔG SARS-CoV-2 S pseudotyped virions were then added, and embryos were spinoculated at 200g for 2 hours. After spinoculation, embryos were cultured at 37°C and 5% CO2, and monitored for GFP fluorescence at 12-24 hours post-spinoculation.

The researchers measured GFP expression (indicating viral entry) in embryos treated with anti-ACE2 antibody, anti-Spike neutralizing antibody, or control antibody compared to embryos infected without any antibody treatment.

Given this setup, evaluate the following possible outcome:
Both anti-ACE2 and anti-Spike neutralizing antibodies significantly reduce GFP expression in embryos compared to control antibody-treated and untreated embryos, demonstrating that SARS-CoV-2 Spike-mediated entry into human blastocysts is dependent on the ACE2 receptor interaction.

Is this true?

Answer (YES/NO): YES